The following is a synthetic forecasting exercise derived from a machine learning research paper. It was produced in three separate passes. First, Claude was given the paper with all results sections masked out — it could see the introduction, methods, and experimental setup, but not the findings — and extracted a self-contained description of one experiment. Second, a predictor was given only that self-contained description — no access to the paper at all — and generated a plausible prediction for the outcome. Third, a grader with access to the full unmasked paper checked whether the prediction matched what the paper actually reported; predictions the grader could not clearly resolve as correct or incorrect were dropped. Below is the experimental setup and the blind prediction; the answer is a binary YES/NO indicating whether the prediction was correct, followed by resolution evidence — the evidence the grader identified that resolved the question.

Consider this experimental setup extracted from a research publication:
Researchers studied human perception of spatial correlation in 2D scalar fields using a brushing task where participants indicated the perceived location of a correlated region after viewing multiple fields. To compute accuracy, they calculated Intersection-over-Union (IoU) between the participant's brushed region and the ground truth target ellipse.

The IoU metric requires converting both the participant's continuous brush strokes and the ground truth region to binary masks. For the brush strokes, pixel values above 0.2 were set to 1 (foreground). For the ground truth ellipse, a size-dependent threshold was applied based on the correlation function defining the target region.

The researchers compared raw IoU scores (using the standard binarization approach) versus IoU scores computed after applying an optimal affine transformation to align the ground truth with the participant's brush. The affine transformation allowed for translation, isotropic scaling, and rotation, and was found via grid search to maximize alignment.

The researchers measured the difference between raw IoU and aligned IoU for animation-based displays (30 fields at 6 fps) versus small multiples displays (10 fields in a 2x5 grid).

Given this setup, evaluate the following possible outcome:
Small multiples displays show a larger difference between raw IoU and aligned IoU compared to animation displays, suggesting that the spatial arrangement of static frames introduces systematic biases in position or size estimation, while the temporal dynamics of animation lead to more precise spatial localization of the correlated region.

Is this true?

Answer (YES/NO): YES